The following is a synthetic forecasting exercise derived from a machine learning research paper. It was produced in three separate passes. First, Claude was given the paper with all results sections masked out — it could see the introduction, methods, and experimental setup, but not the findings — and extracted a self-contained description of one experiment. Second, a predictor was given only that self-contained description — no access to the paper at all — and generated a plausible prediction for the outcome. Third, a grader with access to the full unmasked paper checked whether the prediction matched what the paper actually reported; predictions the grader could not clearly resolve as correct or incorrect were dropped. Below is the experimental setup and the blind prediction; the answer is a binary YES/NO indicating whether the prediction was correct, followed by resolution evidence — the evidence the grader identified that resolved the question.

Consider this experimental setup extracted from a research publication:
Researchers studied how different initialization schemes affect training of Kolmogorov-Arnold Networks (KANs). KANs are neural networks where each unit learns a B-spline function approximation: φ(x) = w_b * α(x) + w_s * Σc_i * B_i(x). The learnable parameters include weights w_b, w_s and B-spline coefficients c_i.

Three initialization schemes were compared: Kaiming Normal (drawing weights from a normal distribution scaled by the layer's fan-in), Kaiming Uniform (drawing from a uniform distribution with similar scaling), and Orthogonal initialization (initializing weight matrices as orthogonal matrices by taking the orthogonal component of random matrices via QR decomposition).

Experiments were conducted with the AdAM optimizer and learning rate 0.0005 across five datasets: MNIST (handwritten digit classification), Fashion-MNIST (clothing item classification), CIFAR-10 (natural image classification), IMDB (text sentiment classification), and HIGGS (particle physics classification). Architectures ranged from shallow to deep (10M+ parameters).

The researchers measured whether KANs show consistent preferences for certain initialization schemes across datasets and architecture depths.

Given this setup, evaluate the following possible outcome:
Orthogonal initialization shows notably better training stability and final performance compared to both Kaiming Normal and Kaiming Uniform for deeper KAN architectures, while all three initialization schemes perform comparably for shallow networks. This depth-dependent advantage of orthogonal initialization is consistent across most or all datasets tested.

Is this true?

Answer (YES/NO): NO